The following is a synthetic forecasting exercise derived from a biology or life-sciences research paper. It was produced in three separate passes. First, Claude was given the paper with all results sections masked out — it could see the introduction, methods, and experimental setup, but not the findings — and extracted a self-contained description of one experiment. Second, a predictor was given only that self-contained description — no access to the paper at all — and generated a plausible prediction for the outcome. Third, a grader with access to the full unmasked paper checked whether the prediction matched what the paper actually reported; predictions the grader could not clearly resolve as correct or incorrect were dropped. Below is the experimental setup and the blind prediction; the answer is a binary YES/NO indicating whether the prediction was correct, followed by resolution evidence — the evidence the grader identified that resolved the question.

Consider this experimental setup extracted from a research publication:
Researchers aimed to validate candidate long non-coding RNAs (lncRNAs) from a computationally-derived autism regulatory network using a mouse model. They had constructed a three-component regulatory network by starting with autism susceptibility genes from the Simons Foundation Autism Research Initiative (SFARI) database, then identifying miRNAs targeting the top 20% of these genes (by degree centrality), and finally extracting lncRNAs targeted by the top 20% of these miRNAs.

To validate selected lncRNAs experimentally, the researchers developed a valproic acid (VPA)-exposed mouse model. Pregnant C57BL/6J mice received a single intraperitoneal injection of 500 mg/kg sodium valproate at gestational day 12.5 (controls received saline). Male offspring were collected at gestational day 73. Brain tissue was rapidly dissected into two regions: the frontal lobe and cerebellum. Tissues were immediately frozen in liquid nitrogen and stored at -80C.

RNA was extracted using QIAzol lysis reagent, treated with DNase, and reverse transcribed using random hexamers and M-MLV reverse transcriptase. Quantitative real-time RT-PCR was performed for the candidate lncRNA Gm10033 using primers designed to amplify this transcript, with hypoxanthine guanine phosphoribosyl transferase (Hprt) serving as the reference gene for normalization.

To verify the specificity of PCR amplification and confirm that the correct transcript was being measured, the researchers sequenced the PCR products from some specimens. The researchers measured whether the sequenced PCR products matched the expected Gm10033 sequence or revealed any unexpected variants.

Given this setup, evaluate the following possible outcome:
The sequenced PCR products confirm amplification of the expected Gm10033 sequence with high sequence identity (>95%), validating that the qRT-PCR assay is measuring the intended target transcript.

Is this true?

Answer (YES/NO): YES